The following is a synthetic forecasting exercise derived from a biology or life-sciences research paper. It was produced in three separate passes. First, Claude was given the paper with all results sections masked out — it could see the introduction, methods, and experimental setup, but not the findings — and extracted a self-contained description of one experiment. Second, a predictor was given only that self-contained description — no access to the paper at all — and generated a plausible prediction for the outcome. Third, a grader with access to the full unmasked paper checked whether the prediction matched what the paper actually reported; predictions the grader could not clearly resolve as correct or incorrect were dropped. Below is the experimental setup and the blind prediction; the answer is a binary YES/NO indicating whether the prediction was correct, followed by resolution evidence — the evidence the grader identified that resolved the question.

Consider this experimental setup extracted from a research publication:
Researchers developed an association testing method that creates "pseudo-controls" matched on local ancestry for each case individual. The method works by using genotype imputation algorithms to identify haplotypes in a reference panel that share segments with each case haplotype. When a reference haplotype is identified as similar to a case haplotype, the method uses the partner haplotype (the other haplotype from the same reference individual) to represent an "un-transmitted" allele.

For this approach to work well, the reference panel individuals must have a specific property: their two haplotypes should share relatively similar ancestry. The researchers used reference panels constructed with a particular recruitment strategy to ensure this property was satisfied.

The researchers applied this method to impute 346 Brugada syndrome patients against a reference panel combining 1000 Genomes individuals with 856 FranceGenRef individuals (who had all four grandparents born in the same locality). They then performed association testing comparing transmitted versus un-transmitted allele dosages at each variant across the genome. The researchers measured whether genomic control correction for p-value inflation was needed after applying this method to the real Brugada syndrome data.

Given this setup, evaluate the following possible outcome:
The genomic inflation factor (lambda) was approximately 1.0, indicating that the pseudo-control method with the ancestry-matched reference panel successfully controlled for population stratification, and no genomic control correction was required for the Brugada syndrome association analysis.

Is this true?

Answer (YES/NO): NO